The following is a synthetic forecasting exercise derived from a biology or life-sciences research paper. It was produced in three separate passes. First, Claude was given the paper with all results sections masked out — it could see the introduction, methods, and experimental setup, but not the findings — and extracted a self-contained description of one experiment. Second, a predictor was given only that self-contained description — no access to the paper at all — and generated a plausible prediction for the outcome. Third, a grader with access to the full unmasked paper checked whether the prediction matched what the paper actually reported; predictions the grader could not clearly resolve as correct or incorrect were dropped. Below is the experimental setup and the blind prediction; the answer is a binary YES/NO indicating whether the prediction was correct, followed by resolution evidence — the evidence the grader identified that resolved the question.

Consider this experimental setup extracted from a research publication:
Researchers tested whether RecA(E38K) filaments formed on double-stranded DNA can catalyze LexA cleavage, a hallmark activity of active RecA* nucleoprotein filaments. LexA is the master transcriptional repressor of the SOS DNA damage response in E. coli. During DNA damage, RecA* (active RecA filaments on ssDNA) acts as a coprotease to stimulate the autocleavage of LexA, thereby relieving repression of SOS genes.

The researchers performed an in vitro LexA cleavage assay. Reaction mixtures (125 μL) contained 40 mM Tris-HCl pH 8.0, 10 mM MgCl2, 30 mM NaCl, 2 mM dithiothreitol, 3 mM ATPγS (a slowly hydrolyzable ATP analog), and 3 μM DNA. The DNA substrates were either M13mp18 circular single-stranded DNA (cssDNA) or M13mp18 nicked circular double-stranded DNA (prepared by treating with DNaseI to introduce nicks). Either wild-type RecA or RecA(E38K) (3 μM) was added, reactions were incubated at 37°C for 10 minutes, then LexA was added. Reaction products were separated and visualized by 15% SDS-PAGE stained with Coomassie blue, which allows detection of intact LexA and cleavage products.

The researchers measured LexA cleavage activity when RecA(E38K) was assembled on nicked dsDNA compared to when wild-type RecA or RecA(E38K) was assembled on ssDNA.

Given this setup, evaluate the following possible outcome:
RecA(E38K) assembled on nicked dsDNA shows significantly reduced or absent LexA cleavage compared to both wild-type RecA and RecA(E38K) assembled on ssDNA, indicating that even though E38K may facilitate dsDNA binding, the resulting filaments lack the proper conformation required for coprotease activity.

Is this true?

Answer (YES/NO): NO